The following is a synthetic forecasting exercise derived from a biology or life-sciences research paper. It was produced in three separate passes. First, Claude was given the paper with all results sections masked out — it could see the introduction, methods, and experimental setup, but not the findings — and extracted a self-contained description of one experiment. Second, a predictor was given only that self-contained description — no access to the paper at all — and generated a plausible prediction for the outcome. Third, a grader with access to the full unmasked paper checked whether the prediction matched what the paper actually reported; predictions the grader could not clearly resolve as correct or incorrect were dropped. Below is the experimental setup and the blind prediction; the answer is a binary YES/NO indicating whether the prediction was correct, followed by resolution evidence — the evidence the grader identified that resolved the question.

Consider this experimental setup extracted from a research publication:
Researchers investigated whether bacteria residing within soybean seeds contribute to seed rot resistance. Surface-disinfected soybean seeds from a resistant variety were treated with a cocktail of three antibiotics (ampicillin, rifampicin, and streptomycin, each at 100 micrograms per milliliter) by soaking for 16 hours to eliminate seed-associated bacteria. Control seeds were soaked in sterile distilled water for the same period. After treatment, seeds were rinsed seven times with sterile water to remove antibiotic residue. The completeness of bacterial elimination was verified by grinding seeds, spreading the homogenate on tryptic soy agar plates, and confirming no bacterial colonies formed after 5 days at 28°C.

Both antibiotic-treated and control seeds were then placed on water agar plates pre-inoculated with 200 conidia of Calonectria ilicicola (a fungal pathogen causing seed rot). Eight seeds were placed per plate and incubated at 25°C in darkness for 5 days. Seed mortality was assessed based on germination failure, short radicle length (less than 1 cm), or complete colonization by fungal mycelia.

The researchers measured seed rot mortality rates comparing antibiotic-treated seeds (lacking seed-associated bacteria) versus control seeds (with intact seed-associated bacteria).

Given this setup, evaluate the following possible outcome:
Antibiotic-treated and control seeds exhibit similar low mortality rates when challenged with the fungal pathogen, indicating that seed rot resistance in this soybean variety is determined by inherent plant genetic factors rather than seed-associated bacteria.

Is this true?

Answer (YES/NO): NO